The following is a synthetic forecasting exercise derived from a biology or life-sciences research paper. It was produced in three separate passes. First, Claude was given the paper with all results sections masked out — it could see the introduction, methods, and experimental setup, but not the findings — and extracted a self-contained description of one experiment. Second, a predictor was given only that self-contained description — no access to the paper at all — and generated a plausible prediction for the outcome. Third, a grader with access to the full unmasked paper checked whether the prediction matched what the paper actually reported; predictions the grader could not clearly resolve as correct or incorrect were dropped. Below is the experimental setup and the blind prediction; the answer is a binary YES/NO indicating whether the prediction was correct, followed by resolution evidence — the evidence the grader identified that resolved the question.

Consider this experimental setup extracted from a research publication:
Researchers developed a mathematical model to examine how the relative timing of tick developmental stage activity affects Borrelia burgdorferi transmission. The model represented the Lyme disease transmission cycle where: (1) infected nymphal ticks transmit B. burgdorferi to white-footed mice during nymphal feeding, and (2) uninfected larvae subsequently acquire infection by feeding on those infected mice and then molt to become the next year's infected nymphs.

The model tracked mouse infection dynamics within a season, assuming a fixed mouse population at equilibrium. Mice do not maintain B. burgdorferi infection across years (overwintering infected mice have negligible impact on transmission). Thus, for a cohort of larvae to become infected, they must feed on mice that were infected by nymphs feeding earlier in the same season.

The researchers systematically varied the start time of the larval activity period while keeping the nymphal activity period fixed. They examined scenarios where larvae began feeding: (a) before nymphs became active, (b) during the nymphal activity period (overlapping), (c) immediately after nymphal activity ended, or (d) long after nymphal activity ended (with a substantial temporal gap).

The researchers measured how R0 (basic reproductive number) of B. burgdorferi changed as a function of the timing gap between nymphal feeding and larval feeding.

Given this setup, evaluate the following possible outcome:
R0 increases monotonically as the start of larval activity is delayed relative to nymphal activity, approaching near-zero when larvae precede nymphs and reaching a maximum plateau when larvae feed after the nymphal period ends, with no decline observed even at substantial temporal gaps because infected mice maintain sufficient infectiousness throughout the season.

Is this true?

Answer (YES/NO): NO